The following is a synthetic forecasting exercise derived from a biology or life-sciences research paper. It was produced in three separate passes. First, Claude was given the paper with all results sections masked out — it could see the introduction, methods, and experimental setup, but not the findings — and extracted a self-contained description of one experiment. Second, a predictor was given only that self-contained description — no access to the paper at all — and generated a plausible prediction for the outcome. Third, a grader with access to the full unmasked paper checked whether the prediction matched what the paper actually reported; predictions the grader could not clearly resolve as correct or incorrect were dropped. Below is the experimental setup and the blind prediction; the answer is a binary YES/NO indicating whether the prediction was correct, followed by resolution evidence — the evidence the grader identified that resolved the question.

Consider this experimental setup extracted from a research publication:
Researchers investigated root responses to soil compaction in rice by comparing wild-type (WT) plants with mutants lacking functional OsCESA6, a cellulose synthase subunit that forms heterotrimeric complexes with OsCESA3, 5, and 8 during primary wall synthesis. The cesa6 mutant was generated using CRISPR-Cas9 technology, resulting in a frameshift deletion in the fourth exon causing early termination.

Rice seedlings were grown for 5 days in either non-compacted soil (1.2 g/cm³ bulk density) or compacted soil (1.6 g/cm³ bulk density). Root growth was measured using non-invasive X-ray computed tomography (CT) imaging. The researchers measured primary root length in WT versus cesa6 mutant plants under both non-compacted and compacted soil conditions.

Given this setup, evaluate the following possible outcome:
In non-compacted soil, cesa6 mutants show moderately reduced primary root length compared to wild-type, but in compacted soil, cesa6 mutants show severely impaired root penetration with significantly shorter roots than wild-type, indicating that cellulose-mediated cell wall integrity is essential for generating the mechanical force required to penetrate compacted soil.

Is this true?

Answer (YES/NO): NO